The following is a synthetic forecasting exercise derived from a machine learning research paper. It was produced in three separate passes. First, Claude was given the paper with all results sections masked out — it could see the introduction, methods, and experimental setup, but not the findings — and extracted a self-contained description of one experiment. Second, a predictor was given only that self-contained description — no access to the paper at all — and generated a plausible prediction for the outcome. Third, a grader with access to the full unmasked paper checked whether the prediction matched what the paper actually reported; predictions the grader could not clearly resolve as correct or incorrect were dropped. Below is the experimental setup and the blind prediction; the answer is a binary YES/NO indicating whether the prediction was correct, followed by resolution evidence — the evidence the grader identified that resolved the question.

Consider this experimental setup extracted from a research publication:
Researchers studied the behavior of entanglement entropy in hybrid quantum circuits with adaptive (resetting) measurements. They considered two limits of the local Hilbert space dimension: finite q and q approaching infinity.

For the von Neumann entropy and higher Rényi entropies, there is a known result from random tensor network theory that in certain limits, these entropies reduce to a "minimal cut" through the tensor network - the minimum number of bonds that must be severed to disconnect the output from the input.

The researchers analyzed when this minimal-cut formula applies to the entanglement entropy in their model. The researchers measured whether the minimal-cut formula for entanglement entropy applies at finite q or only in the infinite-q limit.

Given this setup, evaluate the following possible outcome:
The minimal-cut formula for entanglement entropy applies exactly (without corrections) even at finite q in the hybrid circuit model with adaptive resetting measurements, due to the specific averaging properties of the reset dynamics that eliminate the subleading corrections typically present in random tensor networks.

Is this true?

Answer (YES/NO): NO